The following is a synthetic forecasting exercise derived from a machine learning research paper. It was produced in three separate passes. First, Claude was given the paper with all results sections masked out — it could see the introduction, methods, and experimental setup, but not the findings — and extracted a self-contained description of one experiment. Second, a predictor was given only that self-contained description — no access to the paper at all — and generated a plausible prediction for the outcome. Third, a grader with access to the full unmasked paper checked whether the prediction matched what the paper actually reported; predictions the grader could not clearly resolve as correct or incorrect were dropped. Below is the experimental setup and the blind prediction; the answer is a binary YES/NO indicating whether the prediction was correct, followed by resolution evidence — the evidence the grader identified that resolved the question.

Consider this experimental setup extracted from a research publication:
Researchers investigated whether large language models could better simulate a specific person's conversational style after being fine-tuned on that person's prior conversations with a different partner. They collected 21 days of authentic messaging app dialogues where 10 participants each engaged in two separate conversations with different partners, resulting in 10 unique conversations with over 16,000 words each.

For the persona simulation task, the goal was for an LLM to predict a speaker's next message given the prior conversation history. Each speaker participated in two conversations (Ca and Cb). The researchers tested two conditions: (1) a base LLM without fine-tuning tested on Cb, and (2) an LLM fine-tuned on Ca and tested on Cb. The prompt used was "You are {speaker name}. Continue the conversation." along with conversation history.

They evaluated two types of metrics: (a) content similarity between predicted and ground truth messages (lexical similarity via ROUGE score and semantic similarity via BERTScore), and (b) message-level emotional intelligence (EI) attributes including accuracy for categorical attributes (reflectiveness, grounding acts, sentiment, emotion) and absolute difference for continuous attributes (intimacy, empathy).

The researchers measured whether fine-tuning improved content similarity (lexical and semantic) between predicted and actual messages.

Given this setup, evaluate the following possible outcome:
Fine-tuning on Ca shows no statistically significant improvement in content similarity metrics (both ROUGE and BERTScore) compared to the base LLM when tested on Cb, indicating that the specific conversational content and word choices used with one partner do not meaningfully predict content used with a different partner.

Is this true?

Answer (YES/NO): YES